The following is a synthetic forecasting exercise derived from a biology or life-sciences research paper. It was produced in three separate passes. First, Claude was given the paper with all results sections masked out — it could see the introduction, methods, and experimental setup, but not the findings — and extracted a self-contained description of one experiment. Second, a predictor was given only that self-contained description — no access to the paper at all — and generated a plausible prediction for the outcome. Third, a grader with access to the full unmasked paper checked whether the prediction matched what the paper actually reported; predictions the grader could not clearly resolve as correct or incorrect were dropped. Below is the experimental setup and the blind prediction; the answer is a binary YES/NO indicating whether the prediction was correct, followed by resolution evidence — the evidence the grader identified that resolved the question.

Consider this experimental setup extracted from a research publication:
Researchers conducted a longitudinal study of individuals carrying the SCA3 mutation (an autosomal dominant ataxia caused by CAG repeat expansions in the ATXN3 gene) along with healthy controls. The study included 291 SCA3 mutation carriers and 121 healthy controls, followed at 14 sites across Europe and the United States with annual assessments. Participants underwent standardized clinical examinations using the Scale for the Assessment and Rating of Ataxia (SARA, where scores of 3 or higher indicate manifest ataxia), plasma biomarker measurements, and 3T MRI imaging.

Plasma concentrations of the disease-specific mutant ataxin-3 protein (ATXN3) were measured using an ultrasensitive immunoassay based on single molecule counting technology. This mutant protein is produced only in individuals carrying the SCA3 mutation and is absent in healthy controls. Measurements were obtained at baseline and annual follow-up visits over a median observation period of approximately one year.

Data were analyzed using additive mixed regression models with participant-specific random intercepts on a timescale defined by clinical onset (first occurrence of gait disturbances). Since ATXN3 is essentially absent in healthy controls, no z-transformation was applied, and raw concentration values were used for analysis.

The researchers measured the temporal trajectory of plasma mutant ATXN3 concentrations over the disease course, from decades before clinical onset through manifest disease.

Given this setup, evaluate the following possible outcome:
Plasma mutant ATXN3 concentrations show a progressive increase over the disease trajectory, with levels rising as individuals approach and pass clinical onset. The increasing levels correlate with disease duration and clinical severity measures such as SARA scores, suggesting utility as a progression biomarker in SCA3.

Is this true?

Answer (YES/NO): NO